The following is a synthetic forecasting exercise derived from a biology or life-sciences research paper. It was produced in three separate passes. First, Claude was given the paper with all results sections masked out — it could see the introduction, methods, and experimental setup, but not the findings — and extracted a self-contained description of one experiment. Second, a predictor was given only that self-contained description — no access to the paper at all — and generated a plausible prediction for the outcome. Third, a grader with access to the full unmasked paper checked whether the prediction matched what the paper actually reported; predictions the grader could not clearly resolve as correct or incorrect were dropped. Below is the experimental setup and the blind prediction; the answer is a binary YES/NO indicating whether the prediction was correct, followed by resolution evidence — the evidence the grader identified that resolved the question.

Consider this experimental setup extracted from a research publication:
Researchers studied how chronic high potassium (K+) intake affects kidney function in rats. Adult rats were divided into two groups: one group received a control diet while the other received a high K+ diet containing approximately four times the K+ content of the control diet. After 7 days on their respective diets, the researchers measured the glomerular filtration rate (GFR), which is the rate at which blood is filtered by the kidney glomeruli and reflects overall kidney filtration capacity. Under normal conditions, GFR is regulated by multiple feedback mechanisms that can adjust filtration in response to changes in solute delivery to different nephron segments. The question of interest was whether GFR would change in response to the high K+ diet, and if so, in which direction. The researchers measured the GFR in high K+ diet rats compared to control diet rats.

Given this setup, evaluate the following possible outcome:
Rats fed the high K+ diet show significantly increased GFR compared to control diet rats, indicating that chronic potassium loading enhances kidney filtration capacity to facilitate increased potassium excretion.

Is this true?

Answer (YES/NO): NO